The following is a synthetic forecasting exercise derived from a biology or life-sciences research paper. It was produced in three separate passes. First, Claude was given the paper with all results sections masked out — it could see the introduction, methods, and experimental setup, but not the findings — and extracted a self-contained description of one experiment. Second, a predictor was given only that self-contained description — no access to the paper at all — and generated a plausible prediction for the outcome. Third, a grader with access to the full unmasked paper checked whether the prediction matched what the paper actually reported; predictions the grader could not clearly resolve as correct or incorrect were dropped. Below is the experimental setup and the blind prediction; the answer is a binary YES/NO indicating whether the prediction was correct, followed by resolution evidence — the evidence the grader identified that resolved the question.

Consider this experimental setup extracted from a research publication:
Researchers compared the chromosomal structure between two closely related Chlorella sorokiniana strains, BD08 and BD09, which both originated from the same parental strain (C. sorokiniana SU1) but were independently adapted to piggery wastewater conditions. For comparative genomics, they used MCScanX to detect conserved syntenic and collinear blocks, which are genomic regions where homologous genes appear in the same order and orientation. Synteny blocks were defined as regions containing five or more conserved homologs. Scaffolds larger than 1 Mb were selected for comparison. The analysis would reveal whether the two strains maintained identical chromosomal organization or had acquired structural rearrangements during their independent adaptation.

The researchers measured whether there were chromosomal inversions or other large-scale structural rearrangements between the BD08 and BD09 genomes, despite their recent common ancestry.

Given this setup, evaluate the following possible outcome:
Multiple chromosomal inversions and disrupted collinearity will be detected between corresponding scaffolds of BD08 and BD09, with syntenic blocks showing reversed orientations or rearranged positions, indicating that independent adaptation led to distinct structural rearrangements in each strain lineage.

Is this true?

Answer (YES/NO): NO